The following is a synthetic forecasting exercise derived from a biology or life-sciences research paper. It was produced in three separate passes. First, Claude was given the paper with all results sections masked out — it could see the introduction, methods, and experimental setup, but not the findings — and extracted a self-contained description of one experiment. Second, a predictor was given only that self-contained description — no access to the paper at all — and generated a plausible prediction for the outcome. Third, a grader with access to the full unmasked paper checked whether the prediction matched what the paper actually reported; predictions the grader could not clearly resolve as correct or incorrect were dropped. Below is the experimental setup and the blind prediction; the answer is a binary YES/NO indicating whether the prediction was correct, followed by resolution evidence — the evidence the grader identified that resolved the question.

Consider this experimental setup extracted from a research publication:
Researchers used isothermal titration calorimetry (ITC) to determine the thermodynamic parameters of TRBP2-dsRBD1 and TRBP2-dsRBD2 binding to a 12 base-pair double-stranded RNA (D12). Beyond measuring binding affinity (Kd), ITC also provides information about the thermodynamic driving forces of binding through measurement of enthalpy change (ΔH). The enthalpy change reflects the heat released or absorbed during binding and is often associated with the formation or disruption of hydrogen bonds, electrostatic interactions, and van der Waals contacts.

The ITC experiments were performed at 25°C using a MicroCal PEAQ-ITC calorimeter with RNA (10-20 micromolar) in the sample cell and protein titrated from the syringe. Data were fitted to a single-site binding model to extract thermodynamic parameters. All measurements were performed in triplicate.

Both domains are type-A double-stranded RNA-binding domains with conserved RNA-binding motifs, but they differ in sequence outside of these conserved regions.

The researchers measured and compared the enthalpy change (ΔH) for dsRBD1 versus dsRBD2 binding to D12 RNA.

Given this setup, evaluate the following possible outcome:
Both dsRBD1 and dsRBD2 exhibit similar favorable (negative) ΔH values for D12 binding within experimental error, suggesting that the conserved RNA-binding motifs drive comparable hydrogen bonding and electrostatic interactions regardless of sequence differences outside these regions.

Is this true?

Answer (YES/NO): NO